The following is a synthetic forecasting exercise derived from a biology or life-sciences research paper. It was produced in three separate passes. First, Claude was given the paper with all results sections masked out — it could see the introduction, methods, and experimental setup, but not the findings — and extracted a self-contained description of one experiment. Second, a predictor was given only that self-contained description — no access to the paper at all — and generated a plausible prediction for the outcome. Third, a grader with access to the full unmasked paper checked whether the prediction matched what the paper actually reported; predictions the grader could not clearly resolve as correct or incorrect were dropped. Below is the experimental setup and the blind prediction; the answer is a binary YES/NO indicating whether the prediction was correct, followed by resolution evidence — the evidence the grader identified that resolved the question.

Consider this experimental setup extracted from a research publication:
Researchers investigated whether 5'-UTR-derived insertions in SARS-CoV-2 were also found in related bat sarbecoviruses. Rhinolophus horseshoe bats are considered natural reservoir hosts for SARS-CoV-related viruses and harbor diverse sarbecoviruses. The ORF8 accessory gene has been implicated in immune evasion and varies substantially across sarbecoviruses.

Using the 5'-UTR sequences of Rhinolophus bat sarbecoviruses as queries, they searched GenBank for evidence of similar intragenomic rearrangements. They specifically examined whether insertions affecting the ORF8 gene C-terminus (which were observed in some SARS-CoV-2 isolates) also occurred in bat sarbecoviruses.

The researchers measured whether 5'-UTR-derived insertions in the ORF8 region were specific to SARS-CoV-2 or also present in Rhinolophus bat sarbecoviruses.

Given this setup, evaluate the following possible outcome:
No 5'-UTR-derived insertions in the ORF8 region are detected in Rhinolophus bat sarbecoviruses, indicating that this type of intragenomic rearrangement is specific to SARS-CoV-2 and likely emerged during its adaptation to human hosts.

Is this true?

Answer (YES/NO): NO